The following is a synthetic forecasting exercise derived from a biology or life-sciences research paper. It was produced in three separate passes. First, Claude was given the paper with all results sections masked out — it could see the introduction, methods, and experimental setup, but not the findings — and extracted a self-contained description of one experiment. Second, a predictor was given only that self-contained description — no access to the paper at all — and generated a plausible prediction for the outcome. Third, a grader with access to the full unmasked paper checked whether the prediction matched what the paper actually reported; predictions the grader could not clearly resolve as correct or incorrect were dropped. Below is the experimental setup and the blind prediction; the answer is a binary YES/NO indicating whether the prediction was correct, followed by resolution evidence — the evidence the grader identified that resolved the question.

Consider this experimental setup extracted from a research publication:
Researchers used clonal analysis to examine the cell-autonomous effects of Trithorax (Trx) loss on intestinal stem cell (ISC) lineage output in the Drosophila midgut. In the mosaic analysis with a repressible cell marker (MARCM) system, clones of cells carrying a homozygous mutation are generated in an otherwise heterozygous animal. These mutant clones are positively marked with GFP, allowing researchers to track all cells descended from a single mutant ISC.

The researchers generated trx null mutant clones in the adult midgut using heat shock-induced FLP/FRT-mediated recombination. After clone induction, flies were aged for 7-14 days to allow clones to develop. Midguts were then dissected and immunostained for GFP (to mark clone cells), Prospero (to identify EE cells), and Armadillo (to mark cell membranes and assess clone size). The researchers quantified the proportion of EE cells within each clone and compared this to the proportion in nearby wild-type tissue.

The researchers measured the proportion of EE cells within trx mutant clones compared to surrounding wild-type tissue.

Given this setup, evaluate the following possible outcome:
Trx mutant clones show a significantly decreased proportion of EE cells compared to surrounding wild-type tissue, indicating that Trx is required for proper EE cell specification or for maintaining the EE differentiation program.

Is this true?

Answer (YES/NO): NO